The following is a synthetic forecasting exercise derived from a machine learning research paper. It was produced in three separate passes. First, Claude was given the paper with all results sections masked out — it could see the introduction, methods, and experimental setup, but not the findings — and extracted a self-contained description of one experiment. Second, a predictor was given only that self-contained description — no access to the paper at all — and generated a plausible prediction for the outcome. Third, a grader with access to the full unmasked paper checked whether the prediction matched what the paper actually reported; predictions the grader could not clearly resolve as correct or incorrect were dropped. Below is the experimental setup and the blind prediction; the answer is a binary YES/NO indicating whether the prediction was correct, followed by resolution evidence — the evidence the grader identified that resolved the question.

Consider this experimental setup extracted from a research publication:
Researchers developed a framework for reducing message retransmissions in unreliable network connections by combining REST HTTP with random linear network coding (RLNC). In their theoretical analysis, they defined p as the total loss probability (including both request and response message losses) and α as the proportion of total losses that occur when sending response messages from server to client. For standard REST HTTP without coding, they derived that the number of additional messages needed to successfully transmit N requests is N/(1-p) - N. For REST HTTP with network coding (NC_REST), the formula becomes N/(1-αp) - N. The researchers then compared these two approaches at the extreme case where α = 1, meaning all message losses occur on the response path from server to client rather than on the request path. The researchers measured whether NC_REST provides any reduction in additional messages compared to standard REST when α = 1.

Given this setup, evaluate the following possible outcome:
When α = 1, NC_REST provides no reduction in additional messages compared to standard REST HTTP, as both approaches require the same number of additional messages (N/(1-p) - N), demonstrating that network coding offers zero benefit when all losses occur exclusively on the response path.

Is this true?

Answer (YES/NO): YES